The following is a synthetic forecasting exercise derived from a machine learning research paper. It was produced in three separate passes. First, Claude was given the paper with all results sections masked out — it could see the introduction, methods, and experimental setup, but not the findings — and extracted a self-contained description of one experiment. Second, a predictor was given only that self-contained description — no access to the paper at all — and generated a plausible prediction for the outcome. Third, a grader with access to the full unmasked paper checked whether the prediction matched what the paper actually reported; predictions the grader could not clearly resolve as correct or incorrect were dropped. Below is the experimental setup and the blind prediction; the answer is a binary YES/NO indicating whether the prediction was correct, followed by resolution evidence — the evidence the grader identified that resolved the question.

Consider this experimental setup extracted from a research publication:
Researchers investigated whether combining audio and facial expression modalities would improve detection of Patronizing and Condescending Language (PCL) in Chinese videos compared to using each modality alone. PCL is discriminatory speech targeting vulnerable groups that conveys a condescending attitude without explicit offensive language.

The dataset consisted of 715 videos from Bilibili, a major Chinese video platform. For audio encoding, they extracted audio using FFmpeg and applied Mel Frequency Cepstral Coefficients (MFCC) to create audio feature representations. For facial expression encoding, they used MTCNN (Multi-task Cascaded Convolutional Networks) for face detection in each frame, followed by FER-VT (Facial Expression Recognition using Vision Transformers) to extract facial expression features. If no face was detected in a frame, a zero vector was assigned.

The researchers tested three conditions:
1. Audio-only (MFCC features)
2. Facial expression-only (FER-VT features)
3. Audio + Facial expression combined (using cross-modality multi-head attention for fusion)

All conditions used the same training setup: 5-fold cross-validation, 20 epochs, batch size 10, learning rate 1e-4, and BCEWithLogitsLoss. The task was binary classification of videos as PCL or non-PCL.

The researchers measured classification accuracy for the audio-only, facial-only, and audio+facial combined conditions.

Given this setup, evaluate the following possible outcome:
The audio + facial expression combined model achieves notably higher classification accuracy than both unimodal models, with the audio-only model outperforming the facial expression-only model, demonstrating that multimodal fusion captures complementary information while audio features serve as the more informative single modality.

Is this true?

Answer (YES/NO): NO